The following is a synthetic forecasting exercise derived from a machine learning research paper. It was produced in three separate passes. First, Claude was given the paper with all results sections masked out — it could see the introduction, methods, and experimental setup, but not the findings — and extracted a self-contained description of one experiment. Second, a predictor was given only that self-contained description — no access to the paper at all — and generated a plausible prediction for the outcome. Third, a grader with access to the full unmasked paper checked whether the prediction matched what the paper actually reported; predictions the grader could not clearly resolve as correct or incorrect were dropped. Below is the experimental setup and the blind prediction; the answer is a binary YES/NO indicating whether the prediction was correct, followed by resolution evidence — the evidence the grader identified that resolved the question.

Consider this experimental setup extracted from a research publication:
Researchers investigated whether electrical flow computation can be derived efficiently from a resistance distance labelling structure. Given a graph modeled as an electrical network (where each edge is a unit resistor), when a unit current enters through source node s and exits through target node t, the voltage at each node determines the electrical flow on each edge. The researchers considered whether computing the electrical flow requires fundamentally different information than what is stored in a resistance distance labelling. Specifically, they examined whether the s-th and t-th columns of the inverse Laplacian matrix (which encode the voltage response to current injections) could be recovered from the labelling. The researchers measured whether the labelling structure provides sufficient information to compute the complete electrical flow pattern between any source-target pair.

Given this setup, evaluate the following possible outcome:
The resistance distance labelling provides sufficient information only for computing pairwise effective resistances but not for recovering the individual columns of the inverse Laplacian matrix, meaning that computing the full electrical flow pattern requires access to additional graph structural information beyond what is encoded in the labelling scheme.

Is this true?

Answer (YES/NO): NO